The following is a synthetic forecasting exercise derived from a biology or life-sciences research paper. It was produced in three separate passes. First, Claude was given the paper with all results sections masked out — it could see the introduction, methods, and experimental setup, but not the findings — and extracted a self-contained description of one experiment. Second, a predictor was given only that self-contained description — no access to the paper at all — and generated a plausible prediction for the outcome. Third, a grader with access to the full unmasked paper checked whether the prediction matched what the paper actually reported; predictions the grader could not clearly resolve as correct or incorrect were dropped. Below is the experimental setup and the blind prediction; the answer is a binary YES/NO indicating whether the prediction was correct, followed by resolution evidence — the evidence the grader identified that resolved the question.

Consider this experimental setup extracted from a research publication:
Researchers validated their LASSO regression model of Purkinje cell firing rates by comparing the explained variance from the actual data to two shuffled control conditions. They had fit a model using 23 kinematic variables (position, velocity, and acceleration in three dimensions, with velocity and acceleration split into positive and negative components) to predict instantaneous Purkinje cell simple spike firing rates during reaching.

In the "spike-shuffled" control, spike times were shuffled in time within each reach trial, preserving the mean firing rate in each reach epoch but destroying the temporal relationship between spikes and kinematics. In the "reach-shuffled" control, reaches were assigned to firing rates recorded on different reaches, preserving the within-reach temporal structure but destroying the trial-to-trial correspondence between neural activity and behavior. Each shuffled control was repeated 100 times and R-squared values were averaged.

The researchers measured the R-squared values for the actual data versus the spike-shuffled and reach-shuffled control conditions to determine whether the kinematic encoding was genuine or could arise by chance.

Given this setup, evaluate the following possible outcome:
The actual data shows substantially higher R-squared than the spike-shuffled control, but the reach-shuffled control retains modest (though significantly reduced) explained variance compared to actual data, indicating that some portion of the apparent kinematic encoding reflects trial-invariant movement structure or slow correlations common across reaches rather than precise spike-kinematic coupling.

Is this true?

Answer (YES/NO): NO